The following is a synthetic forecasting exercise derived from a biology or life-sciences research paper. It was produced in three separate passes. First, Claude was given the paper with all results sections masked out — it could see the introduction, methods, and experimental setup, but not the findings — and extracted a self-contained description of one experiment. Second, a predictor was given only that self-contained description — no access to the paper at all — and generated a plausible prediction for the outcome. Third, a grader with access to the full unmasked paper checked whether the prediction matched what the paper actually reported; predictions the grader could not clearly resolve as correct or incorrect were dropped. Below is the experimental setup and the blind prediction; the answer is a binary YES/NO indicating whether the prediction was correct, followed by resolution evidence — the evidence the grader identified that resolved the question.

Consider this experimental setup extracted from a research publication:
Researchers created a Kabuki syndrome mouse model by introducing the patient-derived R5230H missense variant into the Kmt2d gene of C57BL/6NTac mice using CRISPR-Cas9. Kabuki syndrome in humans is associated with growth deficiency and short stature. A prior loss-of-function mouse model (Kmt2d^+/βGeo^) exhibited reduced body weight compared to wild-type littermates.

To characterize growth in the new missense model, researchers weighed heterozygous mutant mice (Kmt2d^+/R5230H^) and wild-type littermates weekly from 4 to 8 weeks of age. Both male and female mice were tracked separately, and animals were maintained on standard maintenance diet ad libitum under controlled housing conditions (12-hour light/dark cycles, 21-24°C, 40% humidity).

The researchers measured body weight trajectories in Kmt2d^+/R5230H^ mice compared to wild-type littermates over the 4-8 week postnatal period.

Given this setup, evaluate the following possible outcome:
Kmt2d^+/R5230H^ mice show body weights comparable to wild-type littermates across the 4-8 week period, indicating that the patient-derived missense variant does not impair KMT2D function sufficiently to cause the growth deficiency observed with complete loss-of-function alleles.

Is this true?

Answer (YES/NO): NO